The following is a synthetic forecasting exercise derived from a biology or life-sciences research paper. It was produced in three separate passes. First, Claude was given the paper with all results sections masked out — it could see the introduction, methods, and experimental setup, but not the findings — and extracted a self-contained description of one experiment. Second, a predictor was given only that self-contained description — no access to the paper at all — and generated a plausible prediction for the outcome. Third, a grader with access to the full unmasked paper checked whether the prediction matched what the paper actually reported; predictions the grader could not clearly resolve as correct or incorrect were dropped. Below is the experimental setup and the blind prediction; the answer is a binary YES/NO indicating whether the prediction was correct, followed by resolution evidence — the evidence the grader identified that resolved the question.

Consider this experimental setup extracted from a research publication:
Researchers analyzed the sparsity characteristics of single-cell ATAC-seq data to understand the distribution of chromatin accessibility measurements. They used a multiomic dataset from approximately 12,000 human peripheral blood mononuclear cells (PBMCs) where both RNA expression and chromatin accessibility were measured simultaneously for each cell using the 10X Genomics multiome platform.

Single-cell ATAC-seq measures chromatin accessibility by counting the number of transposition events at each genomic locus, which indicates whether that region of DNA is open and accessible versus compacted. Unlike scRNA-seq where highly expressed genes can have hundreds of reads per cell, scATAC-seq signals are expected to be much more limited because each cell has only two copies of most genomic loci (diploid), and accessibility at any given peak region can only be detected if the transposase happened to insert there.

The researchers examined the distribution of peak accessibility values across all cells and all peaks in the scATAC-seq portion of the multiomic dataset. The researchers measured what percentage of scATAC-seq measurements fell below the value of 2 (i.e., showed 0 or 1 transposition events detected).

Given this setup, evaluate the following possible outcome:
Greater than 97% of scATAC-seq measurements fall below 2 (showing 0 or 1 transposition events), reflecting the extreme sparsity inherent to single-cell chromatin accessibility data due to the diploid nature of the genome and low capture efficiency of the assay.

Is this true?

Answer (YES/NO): NO